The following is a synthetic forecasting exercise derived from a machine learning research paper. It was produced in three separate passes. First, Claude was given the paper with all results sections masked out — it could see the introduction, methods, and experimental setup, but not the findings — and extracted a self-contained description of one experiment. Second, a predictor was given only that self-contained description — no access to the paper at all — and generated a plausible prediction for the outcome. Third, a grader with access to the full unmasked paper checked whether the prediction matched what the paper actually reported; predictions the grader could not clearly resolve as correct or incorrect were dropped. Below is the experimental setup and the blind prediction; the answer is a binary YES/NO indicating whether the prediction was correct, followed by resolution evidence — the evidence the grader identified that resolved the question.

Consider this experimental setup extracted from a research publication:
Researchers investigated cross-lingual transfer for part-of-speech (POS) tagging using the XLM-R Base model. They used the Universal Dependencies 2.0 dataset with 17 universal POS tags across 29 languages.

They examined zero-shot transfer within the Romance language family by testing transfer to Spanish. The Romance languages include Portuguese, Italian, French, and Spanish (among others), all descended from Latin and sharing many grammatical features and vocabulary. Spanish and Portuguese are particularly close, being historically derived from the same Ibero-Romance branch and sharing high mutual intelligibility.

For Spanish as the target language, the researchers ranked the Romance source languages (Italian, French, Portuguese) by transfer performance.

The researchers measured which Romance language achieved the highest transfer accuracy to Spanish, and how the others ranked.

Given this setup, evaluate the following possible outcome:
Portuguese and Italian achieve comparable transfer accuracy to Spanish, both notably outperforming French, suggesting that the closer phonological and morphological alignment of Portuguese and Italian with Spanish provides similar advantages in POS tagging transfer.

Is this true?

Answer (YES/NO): NO